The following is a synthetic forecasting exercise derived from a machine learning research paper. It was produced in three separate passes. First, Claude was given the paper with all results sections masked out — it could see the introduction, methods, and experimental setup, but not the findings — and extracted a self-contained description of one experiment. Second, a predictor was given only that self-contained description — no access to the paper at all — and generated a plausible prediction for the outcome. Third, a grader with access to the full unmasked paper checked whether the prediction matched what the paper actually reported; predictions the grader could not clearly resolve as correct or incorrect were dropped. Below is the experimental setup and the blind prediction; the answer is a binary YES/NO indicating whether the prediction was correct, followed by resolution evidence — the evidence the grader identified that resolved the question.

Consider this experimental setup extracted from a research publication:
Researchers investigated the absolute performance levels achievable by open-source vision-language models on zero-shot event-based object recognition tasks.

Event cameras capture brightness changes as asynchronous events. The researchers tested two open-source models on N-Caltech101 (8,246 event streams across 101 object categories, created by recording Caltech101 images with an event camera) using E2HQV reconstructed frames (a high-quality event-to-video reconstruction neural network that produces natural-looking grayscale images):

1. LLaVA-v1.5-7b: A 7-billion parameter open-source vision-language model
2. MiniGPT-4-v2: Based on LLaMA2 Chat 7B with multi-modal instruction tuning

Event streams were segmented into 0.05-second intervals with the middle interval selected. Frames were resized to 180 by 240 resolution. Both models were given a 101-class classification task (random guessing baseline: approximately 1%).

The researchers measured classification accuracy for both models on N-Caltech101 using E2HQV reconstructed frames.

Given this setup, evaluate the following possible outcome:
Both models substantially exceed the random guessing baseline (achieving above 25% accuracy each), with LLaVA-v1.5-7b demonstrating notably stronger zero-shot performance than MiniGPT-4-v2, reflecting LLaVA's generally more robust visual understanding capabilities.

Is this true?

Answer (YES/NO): YES